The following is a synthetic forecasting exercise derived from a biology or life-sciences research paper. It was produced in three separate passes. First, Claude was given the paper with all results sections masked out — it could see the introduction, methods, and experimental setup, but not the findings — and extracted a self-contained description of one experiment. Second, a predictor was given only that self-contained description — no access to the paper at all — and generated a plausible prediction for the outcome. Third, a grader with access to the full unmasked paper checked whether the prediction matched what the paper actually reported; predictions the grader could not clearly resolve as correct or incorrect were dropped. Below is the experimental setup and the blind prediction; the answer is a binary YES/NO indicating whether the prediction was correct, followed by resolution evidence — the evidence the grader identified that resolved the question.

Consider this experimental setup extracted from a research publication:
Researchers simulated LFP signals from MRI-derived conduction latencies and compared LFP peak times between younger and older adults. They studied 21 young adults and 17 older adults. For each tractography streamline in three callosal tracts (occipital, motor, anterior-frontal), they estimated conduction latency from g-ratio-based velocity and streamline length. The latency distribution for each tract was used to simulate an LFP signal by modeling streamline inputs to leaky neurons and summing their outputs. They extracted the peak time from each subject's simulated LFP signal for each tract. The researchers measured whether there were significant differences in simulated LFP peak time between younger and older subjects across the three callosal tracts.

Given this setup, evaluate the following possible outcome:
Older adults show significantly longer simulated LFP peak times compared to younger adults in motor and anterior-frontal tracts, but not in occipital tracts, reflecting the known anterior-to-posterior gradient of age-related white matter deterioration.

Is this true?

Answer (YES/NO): NO